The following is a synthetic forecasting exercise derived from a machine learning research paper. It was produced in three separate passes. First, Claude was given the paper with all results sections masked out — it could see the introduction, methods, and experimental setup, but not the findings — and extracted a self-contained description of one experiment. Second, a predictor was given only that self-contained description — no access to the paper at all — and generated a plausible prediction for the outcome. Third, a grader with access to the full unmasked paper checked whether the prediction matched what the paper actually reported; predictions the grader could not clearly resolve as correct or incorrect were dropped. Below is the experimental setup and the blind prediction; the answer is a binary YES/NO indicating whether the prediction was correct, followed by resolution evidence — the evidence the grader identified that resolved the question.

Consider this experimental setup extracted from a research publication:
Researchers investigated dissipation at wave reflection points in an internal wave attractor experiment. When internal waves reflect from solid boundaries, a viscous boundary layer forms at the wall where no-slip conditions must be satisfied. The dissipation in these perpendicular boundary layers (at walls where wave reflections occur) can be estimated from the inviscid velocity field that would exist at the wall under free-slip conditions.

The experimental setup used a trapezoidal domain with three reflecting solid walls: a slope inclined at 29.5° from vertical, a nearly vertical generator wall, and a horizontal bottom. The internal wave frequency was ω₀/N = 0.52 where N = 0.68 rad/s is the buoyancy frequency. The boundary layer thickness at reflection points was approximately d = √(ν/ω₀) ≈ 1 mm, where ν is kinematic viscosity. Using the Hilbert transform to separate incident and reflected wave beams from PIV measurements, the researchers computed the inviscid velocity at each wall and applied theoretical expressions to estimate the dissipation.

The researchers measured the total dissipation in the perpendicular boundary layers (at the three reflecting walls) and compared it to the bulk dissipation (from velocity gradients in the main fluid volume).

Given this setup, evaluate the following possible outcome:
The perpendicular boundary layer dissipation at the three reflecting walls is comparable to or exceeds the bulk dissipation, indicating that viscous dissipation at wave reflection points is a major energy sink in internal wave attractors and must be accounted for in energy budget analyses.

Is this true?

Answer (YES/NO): NO